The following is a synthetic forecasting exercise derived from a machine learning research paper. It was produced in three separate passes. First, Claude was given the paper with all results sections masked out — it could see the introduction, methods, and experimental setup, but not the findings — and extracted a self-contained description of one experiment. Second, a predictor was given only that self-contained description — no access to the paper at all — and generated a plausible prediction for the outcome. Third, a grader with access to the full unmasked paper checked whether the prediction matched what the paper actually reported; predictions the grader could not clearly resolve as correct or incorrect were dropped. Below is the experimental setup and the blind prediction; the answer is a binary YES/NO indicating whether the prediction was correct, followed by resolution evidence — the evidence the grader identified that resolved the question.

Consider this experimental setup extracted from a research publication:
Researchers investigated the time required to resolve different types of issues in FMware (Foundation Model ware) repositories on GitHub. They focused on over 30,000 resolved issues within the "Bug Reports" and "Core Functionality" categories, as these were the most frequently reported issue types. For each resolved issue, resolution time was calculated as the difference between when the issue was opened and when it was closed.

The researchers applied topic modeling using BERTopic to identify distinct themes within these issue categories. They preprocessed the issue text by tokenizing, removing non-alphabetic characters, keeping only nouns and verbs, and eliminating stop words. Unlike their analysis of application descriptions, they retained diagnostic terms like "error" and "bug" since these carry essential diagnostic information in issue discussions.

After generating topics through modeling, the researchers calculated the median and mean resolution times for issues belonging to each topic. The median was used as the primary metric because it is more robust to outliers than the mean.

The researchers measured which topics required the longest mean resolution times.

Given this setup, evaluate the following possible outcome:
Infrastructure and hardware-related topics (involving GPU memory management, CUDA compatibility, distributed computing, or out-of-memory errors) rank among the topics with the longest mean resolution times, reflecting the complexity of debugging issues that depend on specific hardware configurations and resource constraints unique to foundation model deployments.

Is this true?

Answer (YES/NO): NO